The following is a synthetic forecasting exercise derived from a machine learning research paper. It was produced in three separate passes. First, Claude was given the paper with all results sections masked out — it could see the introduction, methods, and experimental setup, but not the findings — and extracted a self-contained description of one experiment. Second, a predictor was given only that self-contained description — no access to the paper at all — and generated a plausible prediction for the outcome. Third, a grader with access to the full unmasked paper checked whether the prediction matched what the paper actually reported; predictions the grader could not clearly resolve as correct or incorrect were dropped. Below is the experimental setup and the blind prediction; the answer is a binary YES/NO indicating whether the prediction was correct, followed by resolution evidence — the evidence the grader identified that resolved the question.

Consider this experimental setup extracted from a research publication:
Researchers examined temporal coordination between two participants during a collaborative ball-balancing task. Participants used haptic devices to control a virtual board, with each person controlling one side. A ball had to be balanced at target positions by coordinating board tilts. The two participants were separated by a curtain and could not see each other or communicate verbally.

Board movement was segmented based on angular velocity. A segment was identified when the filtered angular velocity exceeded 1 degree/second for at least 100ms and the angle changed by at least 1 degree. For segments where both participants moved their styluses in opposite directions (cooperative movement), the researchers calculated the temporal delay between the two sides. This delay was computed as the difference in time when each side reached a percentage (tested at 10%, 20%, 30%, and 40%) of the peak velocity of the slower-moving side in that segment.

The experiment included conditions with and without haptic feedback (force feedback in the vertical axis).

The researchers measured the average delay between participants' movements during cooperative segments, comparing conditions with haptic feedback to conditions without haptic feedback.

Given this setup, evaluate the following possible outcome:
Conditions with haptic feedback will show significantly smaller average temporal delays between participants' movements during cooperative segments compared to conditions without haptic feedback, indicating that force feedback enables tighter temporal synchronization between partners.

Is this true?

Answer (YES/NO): YES